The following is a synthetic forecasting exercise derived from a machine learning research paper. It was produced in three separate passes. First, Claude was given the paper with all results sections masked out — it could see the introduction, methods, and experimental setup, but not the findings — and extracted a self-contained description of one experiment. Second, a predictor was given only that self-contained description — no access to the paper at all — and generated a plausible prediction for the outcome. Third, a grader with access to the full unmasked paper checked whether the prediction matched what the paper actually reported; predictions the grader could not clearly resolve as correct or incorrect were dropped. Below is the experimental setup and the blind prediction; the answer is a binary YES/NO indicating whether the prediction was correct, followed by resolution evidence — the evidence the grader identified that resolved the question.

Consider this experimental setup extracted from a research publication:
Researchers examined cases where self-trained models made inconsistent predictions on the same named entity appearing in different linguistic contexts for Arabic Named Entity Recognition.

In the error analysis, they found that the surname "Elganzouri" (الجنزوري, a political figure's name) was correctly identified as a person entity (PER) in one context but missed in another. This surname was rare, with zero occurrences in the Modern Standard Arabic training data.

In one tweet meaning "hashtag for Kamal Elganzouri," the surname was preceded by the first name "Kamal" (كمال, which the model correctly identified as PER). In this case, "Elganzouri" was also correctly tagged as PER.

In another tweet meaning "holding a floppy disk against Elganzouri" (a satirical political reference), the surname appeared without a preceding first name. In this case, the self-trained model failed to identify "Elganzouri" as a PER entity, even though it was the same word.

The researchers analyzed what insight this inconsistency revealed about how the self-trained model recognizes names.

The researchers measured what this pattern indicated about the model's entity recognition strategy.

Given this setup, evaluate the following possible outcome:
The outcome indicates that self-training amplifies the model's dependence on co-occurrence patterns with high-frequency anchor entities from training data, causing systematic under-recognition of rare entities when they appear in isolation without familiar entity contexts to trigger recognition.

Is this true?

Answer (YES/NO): NO